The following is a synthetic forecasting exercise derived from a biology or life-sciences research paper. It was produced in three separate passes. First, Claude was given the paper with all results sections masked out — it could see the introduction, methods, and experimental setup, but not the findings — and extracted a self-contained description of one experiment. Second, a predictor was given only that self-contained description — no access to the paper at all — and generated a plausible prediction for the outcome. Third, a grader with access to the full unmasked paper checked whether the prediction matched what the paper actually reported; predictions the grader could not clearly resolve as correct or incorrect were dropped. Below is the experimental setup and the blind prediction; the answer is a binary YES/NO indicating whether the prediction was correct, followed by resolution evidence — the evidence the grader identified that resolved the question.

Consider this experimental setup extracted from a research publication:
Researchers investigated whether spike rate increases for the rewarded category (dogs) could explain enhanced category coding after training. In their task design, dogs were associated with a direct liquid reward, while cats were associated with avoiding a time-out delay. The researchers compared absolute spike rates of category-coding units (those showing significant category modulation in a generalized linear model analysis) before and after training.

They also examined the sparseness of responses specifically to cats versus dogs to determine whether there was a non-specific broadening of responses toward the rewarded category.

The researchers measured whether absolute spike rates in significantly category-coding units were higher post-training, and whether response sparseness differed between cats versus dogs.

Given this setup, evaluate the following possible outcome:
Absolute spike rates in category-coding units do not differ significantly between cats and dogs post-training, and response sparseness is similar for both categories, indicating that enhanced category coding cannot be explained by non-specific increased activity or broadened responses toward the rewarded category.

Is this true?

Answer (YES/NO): NO